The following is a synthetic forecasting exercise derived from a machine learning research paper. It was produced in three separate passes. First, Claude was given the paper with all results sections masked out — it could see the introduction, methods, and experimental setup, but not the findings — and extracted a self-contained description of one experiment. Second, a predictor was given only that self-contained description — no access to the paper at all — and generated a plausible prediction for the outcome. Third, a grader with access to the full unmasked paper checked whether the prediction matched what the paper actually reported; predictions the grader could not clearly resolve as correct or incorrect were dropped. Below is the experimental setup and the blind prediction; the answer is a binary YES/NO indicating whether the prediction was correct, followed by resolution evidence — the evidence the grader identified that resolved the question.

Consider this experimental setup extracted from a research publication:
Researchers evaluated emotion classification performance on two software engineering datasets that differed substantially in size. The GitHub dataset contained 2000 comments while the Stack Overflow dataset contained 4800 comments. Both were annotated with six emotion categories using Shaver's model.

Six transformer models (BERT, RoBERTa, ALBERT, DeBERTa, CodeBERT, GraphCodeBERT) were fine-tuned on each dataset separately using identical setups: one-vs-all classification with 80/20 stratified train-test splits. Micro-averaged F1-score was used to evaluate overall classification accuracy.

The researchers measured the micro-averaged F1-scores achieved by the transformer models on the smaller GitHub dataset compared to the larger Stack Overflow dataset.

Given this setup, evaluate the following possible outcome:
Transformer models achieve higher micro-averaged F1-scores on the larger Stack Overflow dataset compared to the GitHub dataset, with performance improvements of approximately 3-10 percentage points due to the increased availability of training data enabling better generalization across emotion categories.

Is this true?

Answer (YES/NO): NO